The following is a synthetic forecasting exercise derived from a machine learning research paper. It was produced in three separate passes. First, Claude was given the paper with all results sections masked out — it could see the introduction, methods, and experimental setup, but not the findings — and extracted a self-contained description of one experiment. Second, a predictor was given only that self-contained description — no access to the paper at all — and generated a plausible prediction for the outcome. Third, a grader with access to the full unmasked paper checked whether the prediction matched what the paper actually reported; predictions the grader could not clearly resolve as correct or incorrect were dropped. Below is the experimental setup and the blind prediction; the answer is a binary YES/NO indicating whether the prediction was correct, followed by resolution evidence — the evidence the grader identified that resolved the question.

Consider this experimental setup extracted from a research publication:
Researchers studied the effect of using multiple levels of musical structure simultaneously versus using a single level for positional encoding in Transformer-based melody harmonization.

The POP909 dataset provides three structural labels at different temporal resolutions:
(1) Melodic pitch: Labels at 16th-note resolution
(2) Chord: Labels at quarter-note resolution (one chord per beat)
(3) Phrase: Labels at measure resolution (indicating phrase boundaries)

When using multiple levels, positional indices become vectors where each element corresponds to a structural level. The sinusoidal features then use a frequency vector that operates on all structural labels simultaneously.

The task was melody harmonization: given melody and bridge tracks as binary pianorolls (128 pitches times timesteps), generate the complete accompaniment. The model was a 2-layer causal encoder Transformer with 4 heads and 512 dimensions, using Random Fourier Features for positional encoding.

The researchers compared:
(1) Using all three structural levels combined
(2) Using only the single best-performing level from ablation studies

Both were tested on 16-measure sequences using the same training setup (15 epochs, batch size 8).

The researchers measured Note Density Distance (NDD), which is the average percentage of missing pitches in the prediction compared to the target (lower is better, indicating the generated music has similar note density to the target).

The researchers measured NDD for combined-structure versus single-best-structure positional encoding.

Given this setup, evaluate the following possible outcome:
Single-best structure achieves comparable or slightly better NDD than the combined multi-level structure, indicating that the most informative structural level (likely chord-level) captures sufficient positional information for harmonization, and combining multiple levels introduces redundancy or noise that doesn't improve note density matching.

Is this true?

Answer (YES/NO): NO